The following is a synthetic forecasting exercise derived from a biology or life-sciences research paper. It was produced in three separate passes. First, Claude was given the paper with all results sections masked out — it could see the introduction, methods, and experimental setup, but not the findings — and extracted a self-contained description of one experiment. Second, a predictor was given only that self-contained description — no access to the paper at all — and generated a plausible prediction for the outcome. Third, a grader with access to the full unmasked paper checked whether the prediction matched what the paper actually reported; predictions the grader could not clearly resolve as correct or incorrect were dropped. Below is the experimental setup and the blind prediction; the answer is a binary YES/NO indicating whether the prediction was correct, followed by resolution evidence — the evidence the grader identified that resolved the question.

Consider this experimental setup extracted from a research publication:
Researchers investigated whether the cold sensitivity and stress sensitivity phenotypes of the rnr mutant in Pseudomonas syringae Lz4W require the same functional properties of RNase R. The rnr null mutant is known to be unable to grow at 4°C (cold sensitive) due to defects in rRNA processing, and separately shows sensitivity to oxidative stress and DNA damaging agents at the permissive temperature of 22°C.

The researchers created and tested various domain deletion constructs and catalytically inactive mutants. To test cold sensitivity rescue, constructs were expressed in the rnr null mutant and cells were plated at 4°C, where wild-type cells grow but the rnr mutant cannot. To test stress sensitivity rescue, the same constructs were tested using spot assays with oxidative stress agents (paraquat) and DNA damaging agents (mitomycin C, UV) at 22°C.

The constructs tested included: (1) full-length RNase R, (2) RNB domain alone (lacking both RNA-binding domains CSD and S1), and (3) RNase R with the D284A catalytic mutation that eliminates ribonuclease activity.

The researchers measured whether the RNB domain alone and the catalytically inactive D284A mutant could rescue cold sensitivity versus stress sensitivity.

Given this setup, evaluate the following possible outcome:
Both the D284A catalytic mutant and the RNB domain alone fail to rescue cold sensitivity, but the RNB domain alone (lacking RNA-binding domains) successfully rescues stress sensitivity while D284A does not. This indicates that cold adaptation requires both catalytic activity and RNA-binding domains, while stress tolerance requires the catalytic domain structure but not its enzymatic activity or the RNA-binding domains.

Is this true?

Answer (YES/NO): NO